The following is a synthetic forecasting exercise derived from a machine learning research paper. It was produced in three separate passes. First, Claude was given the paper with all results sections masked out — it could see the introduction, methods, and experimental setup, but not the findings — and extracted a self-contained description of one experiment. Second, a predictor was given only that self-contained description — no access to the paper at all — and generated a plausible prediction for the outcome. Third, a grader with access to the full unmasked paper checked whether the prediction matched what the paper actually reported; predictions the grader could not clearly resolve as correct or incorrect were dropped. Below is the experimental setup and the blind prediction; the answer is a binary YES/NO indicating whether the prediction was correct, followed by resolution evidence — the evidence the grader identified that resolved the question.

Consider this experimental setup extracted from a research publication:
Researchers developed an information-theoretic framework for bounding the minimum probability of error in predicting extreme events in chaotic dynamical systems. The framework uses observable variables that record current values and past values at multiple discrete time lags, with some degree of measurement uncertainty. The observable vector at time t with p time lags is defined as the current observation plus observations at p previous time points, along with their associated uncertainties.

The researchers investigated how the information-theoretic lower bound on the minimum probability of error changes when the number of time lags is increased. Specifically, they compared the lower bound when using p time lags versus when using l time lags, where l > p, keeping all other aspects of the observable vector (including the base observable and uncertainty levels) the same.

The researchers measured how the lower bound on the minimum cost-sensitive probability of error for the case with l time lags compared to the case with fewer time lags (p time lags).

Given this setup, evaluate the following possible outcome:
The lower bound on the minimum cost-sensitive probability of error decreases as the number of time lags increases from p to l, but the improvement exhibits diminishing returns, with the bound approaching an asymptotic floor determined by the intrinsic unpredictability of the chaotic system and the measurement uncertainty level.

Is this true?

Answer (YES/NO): NO